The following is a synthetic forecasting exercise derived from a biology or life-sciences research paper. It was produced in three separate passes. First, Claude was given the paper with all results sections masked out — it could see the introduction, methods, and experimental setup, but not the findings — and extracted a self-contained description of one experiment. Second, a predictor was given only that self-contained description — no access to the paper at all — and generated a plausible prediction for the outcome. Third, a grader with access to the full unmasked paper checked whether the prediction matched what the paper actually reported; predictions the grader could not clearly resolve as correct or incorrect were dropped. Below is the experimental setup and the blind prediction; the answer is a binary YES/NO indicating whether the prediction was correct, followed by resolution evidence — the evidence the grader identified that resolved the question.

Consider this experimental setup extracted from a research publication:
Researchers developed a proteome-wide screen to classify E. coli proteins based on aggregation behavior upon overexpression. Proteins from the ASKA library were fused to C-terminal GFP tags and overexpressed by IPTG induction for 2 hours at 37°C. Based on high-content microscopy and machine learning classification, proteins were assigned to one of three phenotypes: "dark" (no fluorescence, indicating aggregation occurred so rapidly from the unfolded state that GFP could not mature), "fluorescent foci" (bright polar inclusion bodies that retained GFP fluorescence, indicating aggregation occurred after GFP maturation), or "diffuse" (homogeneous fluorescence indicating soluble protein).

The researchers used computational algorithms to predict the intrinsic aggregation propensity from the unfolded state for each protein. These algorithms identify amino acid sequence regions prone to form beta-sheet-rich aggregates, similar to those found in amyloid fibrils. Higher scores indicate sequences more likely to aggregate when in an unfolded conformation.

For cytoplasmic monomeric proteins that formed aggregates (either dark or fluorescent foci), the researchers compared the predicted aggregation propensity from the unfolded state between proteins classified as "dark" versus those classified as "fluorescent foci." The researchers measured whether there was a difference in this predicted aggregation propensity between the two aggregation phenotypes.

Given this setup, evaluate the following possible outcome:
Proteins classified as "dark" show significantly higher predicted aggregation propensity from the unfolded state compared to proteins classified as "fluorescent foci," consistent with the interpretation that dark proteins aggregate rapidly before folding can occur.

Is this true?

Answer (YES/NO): YES